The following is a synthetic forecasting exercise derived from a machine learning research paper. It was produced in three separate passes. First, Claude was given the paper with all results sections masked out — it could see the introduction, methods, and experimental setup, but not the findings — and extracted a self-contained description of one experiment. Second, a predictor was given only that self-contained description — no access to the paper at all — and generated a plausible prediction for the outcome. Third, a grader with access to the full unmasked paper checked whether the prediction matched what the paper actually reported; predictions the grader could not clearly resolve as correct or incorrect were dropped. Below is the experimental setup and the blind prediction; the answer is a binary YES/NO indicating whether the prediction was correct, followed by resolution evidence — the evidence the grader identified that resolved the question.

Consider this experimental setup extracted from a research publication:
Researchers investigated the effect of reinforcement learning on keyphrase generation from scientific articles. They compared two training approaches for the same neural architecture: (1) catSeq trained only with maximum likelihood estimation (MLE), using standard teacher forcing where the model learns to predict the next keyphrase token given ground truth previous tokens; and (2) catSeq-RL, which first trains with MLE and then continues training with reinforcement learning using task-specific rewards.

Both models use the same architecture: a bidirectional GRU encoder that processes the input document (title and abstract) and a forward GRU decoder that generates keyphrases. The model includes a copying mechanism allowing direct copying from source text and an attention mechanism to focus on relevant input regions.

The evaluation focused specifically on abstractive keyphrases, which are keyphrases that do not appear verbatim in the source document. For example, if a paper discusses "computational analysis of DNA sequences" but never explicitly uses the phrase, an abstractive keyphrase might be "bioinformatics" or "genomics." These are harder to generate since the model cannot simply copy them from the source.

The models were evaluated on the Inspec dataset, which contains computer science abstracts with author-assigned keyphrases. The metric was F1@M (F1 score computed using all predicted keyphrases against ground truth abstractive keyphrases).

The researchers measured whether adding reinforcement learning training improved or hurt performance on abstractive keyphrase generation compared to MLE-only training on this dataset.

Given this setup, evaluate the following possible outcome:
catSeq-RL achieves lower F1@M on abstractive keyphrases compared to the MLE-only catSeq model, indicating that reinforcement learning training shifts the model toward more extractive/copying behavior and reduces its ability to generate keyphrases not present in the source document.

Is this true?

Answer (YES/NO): YES